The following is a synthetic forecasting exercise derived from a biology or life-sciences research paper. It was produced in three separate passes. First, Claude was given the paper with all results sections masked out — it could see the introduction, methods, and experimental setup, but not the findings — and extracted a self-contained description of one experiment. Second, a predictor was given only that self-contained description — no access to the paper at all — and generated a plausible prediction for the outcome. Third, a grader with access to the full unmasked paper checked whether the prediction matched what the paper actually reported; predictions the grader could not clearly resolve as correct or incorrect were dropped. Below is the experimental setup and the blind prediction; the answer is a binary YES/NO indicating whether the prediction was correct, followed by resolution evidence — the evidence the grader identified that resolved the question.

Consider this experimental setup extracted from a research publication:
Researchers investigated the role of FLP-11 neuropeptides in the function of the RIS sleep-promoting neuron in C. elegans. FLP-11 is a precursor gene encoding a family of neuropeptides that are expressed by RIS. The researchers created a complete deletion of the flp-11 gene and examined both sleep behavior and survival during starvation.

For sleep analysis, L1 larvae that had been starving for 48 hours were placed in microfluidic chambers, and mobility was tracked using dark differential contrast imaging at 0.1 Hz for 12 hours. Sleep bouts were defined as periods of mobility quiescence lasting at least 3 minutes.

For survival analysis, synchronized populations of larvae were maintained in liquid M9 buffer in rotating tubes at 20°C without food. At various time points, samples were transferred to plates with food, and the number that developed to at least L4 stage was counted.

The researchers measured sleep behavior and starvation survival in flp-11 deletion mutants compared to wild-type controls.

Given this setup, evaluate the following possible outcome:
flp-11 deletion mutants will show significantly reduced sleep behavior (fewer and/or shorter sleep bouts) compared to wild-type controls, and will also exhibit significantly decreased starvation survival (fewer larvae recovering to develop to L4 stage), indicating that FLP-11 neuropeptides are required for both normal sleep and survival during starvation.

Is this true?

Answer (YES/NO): YES